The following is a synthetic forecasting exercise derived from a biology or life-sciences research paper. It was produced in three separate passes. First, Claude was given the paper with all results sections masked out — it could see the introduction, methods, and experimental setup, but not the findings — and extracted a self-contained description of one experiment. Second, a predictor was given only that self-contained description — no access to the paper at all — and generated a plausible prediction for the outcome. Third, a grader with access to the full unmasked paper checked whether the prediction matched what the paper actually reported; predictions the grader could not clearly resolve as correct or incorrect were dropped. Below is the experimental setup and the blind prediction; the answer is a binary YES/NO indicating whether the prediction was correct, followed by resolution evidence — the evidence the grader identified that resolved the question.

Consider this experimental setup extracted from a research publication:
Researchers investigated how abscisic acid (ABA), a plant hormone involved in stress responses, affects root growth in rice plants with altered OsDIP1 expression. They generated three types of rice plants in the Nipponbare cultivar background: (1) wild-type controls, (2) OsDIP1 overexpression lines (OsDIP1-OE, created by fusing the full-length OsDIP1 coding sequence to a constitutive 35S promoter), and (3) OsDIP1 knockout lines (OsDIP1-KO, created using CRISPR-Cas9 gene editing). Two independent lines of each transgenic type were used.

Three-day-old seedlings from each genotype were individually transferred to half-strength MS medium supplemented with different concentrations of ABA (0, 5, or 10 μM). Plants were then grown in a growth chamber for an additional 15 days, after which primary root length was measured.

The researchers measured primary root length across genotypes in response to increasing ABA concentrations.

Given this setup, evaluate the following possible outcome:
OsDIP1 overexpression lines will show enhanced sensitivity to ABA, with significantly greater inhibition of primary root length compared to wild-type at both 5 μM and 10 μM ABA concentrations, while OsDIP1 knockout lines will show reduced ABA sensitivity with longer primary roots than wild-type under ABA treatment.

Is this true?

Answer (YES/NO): YES